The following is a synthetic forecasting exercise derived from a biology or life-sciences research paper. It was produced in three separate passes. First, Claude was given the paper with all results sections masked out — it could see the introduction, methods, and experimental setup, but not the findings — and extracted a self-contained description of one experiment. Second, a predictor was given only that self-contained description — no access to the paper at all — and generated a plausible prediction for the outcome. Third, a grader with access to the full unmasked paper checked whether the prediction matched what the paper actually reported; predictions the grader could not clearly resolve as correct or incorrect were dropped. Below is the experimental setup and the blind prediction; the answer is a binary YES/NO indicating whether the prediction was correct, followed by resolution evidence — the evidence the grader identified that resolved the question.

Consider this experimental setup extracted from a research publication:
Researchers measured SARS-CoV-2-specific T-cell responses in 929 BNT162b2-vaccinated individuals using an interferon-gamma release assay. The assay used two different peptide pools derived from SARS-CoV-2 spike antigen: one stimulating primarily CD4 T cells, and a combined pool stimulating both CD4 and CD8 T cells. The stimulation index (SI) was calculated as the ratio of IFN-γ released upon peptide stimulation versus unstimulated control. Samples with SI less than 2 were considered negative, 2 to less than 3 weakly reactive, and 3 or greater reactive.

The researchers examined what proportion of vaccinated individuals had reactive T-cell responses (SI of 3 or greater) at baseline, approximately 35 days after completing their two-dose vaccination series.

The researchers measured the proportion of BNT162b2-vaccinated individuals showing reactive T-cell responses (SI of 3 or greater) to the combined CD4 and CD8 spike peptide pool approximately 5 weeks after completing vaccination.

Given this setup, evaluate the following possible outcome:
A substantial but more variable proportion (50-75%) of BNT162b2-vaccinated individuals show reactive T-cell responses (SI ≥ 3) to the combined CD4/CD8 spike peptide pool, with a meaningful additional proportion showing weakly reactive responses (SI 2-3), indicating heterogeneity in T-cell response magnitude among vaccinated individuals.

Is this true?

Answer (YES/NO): YES